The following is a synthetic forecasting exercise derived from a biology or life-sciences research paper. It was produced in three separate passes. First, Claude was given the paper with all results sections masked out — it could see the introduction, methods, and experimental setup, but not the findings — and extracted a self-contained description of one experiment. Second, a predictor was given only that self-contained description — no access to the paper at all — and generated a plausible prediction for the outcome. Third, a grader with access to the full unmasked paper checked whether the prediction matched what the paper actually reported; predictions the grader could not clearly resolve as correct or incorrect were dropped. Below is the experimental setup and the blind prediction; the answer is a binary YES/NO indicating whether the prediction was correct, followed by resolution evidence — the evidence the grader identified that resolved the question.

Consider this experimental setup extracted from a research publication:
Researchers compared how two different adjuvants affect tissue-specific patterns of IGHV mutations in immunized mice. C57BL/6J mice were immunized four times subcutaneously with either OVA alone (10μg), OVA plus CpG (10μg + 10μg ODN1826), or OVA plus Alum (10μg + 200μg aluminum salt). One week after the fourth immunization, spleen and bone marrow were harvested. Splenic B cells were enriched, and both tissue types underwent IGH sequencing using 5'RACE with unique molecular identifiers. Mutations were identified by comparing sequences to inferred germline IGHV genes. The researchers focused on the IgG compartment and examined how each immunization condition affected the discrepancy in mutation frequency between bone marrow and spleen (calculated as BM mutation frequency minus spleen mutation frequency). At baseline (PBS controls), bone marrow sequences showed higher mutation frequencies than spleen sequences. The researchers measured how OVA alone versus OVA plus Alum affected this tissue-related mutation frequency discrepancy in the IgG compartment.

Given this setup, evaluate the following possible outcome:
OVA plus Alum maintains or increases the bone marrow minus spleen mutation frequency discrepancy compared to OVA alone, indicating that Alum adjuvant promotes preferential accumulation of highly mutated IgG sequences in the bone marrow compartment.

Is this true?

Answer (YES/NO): YES